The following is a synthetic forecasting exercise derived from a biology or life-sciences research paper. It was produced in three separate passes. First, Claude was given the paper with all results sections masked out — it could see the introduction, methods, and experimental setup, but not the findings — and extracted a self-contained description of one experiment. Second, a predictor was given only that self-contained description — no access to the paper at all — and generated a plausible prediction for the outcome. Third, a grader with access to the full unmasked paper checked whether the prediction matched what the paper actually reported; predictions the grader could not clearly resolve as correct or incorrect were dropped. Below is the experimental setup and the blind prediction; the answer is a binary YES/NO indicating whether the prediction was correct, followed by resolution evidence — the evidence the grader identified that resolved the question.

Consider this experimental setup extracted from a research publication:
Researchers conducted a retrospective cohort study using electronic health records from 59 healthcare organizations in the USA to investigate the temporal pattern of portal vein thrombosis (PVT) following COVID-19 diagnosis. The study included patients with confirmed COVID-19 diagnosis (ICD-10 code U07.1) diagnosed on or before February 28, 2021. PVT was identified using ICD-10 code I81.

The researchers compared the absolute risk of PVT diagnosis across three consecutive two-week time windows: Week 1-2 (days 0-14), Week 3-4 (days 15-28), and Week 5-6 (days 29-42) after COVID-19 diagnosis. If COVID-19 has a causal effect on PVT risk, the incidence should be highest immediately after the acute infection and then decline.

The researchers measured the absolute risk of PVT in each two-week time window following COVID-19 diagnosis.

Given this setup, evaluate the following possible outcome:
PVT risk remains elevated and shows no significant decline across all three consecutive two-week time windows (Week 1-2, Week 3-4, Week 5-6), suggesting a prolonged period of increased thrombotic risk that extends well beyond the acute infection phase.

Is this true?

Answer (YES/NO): NO